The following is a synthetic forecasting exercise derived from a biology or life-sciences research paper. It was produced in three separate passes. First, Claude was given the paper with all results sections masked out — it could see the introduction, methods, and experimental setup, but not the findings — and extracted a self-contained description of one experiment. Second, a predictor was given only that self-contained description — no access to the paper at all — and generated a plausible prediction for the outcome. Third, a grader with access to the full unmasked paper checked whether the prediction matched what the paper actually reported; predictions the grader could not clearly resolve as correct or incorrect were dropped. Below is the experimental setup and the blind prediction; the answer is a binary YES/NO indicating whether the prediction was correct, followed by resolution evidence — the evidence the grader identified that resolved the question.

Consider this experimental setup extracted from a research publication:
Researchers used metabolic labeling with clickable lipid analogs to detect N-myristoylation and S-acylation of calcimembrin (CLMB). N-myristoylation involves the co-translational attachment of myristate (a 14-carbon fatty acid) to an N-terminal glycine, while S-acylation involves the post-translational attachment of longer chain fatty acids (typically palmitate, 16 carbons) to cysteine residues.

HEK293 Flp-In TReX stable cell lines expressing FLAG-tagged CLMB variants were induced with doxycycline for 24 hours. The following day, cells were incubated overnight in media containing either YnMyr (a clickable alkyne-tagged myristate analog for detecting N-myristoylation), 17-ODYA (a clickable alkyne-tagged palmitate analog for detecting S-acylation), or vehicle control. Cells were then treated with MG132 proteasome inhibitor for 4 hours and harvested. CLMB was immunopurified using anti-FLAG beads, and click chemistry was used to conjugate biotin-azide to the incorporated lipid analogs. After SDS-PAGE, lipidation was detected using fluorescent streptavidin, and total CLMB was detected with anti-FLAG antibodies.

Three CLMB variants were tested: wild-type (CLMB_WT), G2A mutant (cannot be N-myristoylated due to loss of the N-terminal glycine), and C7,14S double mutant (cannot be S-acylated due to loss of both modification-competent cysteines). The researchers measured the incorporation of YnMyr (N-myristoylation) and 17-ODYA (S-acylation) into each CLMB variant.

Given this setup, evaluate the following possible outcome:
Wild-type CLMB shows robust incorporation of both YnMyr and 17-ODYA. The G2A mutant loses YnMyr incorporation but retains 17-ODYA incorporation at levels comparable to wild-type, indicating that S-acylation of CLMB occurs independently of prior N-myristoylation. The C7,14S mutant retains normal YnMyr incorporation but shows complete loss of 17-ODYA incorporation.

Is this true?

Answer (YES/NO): NO